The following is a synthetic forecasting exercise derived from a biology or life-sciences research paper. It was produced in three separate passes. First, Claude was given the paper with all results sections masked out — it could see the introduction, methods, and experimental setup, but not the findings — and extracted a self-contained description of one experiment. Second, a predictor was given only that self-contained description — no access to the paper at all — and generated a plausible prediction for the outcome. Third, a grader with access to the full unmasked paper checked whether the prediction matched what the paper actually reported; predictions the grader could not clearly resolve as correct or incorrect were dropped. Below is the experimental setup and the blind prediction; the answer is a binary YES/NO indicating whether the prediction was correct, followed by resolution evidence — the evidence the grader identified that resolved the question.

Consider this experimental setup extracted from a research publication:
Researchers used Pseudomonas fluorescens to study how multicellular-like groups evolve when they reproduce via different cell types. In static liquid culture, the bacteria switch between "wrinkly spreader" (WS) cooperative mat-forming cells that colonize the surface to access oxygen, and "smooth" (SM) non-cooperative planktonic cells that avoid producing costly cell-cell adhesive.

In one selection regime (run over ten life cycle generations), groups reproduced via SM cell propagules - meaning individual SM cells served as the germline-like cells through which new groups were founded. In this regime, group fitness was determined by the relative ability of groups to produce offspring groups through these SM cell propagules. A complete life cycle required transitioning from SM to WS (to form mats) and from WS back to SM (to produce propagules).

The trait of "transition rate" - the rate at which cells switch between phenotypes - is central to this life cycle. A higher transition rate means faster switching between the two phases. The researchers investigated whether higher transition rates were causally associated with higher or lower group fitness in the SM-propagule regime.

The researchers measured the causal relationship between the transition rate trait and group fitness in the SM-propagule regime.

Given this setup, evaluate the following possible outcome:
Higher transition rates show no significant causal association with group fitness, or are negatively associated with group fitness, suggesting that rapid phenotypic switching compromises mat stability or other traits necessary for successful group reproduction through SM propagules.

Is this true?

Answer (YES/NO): NO